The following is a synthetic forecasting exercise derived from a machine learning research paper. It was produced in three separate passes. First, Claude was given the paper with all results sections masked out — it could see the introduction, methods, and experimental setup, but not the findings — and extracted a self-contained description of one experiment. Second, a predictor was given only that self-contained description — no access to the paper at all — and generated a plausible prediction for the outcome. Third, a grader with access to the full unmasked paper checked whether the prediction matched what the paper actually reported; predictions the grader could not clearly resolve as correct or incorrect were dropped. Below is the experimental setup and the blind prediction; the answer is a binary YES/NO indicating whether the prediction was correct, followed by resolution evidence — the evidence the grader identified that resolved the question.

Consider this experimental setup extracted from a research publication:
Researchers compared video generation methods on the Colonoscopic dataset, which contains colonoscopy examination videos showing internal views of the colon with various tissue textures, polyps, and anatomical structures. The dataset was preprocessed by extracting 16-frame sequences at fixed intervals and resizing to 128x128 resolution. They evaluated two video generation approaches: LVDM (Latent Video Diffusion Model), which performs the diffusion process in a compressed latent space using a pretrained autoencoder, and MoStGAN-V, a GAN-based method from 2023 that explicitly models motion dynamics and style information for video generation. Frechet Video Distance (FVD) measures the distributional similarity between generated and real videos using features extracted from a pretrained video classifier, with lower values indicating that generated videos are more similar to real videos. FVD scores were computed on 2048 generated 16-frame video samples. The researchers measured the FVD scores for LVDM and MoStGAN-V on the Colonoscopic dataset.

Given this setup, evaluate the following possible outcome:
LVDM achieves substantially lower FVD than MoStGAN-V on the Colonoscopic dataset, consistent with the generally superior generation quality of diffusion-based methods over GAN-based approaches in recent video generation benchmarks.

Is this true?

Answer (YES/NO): NO